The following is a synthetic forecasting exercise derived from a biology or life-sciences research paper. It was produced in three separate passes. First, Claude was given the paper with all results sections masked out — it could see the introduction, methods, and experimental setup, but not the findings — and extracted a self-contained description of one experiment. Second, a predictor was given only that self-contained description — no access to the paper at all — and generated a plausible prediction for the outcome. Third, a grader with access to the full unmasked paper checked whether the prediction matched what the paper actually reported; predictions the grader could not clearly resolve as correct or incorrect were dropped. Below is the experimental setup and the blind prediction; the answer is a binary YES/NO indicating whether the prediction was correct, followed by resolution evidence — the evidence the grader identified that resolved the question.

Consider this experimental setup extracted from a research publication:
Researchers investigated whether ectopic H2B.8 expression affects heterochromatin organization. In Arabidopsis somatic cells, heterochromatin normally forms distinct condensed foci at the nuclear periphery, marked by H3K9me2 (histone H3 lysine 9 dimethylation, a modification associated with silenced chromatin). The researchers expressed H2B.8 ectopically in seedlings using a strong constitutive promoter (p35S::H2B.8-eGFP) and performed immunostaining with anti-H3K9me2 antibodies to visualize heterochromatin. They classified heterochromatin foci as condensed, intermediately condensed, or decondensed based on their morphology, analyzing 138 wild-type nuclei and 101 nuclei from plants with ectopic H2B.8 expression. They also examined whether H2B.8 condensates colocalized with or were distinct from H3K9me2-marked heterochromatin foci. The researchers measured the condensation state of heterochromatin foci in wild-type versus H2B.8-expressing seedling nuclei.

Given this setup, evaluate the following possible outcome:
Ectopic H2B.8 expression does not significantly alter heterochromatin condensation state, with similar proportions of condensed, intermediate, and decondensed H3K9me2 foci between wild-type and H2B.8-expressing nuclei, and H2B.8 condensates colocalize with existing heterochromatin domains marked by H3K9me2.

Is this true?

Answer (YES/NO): NO